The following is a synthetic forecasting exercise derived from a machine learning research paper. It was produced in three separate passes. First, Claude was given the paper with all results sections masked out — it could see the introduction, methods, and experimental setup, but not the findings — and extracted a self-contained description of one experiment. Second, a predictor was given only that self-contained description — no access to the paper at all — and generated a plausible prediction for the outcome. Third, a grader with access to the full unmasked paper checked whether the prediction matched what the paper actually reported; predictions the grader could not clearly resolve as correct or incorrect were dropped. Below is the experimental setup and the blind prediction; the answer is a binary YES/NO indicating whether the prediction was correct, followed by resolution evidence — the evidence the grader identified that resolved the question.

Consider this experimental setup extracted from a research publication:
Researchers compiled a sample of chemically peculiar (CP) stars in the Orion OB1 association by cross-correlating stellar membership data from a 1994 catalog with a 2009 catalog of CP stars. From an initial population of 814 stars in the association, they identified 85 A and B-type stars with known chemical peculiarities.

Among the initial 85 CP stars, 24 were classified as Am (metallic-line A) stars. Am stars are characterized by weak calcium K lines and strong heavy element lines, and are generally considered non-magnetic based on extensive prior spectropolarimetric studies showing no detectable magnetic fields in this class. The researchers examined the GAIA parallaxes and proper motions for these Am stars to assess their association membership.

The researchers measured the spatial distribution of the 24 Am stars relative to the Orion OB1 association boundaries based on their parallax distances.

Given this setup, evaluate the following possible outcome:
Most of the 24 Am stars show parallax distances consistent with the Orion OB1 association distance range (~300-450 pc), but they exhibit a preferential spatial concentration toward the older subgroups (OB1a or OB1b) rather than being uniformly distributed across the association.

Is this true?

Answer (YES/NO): NO